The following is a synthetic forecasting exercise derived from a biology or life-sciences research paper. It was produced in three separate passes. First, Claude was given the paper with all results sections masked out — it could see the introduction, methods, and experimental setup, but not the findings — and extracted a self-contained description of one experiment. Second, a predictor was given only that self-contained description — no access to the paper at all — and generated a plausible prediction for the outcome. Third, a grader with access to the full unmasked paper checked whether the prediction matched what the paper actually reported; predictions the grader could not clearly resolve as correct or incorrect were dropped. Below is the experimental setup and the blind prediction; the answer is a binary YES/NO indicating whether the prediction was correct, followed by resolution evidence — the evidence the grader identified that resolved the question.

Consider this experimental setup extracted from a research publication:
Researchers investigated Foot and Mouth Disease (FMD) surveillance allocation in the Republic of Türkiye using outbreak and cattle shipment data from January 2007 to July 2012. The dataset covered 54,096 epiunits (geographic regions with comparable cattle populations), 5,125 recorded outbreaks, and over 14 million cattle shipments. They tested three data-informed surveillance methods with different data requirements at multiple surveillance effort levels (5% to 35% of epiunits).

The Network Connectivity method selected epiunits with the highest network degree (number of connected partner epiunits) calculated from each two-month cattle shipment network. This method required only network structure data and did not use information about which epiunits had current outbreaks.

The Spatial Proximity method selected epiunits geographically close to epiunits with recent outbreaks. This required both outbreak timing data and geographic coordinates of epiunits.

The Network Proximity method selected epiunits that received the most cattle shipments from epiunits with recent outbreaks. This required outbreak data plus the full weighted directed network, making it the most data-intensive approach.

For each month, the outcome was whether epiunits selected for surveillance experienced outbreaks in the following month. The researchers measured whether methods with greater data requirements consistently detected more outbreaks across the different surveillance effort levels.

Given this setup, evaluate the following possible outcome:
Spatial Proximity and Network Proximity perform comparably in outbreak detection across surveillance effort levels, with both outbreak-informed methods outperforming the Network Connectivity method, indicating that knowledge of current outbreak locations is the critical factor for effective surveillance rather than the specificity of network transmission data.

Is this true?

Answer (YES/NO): NO